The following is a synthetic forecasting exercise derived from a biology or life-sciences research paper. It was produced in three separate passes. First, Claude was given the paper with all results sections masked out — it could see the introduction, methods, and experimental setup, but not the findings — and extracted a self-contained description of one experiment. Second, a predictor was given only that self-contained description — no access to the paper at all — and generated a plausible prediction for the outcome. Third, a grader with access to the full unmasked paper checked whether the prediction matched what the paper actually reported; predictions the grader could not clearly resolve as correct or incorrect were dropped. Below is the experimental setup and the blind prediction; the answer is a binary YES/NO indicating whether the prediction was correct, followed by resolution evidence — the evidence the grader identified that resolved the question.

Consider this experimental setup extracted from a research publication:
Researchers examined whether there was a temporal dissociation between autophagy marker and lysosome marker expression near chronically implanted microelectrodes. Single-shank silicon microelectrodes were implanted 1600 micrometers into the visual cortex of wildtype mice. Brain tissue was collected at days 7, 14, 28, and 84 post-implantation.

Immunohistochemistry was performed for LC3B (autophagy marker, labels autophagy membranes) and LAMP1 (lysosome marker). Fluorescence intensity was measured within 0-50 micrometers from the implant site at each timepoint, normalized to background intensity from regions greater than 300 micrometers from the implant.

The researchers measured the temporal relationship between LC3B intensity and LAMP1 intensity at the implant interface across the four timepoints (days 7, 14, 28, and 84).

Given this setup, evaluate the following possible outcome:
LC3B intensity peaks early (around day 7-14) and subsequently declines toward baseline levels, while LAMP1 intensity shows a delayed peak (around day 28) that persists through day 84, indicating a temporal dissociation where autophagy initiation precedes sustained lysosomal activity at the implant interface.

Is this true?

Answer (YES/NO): NO